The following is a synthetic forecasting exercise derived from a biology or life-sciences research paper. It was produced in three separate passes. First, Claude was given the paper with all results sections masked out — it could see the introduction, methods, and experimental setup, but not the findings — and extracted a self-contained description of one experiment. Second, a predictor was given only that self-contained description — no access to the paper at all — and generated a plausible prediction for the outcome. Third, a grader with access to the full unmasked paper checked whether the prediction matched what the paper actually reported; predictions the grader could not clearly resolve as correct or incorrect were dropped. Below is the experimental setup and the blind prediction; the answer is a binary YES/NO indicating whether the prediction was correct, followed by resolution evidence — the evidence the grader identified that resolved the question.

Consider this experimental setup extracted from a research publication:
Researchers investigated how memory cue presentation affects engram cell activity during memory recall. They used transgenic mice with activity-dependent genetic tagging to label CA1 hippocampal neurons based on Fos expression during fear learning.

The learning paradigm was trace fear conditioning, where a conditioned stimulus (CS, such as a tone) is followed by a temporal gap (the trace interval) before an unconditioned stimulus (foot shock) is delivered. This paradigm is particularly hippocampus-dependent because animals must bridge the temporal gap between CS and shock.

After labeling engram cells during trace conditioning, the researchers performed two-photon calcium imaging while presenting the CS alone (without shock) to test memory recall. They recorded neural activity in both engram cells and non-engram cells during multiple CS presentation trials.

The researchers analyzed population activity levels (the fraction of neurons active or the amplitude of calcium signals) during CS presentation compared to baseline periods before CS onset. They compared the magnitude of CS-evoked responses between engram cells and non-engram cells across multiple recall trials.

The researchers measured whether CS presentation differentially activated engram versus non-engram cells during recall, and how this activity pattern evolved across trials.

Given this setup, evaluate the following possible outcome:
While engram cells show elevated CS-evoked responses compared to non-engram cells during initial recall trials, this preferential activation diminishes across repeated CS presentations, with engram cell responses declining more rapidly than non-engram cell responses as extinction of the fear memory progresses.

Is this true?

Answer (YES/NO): NO